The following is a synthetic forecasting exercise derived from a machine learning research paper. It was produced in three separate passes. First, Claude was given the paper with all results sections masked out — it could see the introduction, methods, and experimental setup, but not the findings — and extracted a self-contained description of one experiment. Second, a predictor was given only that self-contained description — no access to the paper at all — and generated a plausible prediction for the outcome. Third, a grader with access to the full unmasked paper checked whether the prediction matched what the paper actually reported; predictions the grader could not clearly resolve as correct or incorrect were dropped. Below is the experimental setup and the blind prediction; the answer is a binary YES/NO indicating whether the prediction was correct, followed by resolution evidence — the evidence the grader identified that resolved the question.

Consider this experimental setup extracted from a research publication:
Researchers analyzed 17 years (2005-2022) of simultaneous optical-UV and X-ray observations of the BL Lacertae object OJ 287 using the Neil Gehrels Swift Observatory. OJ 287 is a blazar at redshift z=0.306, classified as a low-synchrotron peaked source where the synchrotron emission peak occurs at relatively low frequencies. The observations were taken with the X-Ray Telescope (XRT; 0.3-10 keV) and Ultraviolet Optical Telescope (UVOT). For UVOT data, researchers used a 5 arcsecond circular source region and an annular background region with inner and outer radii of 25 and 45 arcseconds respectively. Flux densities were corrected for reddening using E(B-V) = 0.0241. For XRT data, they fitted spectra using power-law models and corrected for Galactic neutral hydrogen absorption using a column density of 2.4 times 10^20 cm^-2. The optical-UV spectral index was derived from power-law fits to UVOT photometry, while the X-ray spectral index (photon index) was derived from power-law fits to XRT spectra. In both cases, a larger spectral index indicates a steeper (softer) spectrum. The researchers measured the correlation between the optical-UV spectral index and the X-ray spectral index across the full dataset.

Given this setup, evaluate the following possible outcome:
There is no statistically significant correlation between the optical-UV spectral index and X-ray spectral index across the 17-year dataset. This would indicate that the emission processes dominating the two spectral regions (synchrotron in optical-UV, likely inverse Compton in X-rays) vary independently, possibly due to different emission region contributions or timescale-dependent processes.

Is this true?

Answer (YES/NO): NO